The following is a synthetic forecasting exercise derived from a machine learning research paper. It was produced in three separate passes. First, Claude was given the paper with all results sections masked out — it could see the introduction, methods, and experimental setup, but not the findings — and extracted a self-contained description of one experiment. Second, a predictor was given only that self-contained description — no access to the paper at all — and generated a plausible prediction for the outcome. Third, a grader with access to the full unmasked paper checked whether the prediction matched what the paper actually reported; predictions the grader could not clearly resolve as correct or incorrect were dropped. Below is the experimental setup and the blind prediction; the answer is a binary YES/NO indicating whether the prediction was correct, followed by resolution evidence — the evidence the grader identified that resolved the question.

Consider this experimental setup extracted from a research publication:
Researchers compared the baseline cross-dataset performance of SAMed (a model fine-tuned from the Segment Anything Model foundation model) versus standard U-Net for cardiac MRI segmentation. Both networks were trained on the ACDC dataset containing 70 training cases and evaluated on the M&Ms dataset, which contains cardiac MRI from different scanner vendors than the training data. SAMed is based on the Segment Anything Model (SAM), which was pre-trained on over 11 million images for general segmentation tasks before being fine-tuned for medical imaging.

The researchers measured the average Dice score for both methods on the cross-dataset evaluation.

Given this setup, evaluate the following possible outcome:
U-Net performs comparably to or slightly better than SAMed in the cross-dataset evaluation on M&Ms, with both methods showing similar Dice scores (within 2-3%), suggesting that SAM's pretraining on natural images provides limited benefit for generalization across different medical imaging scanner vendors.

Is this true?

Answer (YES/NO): NO